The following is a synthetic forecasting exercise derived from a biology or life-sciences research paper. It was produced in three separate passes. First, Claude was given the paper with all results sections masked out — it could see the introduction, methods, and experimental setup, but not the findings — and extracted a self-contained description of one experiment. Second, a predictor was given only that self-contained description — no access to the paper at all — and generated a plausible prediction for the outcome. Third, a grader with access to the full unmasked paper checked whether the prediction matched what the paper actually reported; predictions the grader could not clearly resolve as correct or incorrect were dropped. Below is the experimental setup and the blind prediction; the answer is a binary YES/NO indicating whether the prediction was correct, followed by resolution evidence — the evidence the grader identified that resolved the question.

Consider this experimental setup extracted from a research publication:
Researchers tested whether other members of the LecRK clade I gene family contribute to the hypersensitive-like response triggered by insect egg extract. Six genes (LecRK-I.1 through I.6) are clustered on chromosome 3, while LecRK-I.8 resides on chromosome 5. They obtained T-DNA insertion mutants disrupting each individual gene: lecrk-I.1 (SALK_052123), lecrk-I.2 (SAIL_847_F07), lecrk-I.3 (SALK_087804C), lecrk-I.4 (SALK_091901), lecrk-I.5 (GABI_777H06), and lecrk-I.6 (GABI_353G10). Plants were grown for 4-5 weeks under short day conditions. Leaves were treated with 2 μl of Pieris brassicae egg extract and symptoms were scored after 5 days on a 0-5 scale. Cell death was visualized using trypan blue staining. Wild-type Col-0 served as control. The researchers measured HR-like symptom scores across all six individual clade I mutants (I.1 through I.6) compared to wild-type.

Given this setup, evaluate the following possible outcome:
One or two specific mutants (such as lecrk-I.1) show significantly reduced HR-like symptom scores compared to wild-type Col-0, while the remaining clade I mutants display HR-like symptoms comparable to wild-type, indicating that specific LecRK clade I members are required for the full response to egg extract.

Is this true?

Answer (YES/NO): YES